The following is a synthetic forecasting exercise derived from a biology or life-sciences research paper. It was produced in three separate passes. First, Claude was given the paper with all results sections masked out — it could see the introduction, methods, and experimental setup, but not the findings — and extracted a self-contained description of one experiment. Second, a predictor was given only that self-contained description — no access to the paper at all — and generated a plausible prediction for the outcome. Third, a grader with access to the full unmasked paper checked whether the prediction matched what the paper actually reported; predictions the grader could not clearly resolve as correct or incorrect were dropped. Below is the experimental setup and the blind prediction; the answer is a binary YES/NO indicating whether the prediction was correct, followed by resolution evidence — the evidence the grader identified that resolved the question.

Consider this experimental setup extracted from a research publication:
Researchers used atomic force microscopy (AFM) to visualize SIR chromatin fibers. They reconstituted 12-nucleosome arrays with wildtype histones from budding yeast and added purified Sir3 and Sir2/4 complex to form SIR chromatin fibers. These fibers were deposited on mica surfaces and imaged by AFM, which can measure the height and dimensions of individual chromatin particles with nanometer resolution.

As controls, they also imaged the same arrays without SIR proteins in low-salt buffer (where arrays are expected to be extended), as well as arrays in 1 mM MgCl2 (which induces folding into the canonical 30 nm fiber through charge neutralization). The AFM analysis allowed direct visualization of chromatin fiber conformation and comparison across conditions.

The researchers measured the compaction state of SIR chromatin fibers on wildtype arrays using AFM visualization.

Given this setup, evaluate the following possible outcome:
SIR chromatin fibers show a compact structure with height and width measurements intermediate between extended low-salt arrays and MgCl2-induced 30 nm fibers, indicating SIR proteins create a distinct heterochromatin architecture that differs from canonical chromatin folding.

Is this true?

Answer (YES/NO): NO